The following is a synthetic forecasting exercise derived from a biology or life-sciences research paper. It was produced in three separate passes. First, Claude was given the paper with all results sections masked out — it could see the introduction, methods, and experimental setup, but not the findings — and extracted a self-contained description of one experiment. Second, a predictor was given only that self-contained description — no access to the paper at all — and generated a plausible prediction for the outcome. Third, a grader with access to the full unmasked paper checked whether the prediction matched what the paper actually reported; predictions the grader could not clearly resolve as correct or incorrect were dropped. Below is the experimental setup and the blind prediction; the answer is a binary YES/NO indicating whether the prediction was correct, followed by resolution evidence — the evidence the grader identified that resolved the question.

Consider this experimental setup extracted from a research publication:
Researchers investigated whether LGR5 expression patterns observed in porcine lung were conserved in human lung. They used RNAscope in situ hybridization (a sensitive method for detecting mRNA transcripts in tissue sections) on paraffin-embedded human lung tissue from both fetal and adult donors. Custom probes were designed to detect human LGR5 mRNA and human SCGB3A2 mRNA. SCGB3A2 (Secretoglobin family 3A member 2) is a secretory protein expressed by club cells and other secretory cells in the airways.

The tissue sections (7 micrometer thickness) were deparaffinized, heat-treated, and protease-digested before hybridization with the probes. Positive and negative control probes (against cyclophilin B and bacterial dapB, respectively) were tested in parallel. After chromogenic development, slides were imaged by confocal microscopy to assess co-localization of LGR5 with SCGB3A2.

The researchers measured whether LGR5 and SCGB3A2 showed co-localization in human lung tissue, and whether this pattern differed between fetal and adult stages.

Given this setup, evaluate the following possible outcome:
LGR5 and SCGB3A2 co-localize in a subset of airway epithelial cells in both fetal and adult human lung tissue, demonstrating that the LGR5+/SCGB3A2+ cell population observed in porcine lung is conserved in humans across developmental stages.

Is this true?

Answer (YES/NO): NO